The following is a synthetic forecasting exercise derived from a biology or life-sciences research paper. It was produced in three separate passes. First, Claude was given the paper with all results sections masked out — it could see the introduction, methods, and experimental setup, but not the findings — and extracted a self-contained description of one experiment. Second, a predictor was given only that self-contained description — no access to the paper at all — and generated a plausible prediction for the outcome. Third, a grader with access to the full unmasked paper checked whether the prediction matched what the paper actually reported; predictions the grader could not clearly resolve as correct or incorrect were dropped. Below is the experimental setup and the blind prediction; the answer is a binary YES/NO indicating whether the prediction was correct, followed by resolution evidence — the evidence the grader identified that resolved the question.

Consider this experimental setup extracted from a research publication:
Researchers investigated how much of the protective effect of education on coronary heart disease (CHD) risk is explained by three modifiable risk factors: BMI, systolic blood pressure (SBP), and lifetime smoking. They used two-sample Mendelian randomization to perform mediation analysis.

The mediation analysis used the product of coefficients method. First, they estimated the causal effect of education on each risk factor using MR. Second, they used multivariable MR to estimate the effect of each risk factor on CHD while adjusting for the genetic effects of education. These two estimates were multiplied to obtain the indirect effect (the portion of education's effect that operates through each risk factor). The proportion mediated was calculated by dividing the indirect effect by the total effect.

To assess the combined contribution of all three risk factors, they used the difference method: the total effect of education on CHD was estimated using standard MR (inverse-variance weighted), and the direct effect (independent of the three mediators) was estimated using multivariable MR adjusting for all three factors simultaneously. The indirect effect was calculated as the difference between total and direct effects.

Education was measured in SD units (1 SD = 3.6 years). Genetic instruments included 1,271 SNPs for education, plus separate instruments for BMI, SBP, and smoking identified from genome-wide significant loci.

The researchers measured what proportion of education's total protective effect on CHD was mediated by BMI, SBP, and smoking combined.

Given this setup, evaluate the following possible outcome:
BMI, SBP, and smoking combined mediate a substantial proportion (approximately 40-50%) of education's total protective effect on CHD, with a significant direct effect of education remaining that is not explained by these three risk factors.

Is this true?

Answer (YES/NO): NO